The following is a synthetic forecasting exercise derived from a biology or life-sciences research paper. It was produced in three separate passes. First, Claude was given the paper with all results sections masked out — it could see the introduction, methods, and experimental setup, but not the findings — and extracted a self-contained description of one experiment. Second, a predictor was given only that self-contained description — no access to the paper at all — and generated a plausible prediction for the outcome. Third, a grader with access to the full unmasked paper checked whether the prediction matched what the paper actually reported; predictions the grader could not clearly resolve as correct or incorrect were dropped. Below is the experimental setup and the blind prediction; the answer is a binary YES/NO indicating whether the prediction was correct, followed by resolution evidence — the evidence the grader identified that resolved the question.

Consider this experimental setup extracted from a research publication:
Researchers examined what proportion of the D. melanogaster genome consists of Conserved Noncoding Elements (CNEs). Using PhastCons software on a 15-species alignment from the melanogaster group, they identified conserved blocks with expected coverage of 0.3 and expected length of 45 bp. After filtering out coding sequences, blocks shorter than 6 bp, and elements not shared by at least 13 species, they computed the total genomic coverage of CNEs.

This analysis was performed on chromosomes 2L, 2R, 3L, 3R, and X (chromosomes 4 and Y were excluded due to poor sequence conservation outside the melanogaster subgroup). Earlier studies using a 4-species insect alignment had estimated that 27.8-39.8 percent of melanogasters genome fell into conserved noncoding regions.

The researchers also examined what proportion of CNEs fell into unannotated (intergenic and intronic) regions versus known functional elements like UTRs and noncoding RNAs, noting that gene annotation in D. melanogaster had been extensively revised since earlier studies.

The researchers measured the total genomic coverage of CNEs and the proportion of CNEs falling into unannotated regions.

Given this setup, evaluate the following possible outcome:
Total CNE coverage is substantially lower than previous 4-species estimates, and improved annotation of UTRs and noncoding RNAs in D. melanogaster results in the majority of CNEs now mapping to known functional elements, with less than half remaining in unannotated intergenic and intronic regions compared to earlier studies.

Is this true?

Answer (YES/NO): NO